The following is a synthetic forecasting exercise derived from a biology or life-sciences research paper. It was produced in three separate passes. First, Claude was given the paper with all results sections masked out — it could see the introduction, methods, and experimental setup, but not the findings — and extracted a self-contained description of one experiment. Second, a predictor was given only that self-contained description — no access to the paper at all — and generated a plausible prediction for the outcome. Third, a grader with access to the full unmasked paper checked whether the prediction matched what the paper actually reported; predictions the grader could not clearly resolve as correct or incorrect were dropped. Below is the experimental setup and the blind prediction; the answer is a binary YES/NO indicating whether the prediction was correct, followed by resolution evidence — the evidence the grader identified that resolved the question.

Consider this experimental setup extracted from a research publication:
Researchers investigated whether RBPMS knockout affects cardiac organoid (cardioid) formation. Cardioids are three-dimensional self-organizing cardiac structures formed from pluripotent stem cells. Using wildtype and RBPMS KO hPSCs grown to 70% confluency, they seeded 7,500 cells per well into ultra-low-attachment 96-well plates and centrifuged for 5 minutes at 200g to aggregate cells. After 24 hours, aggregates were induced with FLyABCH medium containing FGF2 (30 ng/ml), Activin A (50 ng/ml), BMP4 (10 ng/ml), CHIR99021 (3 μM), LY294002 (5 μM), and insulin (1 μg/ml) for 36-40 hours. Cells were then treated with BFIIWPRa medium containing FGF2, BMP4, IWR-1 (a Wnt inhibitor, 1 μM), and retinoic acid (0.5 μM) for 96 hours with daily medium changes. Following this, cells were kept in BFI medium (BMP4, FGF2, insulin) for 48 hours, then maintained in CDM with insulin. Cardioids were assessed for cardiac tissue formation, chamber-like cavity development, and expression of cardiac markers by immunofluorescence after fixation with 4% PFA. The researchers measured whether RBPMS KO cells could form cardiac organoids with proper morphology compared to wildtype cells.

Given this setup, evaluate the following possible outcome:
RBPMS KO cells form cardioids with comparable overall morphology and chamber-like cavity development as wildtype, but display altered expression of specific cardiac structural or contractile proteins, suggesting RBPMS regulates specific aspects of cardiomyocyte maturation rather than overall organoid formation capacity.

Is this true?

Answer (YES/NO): NO